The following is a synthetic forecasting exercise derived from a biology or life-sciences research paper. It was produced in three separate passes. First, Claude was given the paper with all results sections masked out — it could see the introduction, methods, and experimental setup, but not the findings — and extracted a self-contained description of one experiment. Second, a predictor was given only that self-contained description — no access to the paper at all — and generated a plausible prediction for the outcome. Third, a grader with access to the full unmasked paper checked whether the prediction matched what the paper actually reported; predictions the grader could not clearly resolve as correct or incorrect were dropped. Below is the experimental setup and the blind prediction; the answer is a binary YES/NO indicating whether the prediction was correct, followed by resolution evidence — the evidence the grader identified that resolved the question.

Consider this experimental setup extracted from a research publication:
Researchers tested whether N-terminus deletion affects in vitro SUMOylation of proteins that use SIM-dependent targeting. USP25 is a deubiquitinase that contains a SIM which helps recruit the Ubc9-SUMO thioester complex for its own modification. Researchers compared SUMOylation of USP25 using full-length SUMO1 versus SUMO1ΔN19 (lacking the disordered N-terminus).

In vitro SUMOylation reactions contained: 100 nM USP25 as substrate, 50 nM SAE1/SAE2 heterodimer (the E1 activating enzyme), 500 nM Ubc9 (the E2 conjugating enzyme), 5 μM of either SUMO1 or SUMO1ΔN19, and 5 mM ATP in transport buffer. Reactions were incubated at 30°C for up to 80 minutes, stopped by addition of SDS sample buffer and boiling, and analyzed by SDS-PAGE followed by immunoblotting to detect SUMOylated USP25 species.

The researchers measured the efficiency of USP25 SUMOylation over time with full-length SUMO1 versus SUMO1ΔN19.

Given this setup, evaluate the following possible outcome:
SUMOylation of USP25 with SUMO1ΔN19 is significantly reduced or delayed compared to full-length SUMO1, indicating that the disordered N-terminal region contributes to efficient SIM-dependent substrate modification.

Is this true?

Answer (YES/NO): NO